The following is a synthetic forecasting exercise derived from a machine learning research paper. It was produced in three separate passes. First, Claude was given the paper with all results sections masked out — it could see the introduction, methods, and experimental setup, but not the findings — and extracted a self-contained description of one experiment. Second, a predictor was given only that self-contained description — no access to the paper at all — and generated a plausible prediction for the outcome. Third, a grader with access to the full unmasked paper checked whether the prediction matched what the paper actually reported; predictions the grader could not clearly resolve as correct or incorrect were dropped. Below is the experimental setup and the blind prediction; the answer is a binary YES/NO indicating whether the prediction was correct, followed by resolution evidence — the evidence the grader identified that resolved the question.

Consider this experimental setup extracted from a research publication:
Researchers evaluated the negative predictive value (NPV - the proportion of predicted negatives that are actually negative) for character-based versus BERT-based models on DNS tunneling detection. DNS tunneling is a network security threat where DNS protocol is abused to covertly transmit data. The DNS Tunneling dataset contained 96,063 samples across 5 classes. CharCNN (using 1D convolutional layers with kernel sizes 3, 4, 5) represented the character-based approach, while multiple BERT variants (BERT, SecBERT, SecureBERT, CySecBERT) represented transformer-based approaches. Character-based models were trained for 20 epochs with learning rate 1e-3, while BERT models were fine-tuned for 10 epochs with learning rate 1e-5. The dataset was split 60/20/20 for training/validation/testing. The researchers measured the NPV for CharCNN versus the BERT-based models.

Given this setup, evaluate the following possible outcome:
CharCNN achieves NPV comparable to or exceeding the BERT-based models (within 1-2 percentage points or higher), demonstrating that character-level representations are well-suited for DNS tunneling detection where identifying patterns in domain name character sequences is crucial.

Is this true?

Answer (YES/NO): YES